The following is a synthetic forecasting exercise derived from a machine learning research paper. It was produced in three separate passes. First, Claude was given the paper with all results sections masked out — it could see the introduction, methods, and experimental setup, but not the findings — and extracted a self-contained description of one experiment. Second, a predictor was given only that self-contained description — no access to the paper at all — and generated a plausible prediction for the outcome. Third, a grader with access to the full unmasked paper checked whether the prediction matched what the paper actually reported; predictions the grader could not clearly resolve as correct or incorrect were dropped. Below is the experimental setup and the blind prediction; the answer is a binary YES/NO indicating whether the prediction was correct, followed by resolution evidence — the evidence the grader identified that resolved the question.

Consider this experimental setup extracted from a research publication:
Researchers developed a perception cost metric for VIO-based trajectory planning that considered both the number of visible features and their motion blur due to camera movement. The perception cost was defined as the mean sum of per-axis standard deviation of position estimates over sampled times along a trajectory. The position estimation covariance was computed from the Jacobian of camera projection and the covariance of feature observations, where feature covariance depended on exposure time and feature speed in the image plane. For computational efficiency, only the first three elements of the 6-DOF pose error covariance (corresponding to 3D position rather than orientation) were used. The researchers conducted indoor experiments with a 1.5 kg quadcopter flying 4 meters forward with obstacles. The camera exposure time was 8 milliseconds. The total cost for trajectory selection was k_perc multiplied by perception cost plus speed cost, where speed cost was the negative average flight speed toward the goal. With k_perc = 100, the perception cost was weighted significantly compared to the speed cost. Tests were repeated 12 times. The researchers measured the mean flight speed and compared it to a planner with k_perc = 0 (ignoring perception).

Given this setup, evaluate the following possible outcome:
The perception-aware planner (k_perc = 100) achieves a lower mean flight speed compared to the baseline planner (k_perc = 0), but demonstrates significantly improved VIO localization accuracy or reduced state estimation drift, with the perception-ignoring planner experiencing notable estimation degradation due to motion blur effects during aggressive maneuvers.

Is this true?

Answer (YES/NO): YES